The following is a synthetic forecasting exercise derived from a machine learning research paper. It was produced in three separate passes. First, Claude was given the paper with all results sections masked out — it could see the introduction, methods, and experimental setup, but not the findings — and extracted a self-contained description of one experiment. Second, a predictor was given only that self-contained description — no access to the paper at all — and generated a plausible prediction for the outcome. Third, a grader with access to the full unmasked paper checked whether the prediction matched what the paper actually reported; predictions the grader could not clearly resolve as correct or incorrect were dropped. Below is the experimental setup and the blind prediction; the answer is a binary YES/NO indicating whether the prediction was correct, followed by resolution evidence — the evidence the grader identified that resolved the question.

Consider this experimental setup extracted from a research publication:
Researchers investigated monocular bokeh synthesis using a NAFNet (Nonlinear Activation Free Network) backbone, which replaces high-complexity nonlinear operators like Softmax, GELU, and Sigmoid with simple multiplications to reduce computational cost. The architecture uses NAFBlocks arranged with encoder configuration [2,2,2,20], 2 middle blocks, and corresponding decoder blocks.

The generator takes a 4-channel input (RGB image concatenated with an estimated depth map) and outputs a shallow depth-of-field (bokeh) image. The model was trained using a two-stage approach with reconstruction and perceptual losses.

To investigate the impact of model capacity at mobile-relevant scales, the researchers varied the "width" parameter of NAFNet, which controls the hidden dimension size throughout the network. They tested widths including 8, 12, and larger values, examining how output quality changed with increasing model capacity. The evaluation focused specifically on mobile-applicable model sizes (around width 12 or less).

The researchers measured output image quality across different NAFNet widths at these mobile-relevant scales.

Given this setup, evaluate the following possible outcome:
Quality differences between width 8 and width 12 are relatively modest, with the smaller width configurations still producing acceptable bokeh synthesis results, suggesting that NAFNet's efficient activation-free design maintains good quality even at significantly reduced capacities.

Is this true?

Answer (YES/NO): YES